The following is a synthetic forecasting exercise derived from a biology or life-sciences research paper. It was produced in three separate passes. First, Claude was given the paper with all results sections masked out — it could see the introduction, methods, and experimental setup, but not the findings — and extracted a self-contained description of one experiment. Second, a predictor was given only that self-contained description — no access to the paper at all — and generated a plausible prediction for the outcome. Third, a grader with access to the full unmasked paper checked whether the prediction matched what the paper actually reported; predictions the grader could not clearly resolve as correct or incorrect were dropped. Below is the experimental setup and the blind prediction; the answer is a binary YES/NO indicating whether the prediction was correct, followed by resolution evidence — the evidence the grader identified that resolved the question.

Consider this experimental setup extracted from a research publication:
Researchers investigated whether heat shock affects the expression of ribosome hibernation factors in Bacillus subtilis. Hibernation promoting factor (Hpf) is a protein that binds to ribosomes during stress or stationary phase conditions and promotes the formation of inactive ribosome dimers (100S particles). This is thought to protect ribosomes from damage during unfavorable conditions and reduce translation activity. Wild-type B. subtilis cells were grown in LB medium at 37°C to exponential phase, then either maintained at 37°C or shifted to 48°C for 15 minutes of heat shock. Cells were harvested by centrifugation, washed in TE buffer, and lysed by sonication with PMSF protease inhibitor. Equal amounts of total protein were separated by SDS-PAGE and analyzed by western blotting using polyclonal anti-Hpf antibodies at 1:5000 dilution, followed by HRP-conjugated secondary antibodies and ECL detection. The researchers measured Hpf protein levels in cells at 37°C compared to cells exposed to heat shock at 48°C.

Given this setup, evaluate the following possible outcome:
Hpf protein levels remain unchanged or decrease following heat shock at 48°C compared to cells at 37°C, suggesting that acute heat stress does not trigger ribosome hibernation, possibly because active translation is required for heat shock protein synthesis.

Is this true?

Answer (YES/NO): NO